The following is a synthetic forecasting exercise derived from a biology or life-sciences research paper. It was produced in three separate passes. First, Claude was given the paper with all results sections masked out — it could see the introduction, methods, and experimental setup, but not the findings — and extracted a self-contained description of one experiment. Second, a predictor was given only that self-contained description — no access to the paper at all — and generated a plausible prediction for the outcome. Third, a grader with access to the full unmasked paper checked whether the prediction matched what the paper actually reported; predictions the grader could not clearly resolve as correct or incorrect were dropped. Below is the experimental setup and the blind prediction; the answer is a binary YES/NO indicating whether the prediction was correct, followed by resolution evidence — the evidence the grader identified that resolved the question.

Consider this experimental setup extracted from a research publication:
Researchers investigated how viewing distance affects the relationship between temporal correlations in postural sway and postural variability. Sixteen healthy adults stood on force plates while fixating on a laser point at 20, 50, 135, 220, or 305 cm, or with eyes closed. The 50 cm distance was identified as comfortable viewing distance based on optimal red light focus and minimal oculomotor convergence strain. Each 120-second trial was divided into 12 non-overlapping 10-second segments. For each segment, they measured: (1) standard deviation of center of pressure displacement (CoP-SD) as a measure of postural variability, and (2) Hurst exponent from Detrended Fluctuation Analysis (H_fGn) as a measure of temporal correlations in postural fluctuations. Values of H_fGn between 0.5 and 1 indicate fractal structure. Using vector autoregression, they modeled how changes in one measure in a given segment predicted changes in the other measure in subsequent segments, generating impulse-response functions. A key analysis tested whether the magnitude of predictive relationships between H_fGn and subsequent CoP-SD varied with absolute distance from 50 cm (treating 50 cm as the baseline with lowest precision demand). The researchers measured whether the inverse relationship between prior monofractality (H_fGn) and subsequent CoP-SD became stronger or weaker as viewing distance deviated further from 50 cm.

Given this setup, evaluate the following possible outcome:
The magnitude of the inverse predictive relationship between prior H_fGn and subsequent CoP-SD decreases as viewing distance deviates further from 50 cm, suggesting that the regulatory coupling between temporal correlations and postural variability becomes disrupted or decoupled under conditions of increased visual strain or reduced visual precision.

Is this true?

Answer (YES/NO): NO